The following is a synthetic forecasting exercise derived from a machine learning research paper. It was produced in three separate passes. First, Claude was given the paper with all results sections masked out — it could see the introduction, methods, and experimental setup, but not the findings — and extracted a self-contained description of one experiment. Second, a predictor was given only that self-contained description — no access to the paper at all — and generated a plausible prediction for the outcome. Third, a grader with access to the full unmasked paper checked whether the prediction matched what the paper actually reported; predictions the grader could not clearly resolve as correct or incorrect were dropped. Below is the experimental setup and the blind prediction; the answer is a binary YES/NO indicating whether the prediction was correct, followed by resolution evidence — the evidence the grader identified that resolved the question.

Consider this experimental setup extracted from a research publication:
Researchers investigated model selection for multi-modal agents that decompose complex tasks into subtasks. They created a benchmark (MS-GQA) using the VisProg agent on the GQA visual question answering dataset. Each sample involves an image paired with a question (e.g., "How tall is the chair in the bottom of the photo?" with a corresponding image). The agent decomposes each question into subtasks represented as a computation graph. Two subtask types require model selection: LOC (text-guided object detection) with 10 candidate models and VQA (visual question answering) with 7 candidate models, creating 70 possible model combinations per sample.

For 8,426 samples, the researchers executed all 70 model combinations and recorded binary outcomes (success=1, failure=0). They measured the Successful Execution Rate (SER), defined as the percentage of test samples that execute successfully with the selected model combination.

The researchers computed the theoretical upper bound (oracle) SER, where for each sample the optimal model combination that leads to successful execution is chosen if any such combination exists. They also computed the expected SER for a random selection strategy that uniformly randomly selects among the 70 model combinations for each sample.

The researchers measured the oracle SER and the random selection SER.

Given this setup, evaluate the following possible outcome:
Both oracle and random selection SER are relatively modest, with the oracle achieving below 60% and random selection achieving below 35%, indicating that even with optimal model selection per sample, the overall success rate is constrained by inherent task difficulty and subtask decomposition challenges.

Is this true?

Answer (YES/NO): NO